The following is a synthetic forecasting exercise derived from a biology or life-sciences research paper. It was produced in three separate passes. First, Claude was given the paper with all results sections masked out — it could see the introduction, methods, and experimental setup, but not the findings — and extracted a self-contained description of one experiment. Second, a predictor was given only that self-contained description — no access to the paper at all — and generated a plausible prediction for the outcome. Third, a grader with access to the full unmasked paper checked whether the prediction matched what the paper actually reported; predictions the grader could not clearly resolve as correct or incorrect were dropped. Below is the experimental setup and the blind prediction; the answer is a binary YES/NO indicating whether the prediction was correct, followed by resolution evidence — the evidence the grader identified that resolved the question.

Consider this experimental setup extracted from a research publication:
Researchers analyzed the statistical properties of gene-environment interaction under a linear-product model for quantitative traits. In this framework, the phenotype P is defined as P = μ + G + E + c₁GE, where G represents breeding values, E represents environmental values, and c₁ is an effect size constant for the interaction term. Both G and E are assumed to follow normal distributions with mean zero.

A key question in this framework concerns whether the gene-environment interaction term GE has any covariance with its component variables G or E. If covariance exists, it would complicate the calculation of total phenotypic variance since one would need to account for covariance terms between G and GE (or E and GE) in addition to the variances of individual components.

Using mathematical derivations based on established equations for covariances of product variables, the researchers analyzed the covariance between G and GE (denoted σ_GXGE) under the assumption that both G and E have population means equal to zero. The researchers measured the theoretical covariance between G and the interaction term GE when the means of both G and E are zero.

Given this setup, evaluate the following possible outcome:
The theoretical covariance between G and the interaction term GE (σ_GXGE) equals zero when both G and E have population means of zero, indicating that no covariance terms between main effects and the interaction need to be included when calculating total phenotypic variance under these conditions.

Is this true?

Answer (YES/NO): YES